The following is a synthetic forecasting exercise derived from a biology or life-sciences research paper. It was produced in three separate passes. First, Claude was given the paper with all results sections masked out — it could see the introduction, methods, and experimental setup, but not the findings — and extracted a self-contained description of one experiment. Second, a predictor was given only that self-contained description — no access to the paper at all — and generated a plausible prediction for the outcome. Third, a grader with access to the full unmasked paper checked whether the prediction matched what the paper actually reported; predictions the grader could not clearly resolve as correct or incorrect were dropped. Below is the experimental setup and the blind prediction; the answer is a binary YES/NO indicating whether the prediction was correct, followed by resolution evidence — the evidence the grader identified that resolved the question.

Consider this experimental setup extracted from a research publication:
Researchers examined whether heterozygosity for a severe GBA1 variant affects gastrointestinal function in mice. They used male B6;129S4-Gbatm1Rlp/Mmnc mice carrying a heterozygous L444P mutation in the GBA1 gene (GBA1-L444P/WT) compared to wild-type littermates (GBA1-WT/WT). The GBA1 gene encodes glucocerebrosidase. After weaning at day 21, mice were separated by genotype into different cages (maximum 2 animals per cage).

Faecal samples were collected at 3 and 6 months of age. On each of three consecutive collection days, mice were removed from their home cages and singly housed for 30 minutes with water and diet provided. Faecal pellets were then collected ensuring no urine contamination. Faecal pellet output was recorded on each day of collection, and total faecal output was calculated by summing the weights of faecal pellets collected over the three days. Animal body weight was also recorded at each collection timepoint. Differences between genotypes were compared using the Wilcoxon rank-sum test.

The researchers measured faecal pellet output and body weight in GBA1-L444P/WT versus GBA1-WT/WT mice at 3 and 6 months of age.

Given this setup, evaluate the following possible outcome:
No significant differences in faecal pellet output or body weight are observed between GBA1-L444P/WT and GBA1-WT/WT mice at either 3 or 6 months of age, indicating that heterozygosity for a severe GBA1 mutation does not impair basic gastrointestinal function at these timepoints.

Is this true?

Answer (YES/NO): NO